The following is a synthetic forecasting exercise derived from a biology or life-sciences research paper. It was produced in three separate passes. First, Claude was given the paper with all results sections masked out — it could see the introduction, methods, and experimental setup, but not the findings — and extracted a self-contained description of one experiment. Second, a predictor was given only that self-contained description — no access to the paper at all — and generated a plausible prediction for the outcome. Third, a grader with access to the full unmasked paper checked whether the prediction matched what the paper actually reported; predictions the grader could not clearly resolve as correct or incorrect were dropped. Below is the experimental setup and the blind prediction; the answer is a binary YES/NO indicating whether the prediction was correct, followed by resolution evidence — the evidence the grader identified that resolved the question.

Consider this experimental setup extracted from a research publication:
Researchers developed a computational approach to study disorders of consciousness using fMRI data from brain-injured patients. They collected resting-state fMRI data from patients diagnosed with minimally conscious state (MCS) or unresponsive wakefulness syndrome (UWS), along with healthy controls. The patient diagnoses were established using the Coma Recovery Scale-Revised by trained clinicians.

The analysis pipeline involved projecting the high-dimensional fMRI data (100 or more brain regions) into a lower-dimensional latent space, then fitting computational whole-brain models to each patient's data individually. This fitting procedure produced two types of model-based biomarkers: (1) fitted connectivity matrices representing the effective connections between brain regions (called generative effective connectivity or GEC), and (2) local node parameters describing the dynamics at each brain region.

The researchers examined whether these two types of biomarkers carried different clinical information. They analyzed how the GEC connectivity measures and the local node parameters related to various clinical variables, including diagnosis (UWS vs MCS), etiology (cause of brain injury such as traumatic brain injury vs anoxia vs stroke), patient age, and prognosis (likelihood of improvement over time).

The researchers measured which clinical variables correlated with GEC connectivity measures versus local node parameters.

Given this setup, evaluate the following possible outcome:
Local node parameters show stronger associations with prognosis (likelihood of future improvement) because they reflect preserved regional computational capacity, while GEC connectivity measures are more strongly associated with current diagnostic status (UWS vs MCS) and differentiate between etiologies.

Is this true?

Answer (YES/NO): NO